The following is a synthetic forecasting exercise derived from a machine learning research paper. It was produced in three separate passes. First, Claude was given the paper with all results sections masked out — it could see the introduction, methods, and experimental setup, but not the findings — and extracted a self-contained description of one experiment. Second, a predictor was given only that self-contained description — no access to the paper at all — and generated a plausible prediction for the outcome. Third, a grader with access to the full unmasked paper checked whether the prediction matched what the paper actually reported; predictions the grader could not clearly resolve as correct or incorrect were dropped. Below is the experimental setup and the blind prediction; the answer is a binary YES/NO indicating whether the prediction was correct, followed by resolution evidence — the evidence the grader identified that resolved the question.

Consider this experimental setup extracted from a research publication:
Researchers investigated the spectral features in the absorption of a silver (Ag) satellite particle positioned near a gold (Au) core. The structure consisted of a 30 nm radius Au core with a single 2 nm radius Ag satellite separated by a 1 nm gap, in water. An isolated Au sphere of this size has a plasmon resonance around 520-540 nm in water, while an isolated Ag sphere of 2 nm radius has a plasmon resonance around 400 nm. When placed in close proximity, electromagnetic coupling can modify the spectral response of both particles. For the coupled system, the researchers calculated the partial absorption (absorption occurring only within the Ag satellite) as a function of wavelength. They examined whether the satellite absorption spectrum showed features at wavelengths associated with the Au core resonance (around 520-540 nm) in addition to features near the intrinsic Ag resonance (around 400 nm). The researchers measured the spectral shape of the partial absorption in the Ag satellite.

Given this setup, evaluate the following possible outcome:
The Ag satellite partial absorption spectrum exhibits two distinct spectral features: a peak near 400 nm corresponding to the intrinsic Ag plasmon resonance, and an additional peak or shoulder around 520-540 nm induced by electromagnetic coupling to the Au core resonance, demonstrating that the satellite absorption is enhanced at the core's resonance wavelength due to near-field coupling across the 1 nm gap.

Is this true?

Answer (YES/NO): YES